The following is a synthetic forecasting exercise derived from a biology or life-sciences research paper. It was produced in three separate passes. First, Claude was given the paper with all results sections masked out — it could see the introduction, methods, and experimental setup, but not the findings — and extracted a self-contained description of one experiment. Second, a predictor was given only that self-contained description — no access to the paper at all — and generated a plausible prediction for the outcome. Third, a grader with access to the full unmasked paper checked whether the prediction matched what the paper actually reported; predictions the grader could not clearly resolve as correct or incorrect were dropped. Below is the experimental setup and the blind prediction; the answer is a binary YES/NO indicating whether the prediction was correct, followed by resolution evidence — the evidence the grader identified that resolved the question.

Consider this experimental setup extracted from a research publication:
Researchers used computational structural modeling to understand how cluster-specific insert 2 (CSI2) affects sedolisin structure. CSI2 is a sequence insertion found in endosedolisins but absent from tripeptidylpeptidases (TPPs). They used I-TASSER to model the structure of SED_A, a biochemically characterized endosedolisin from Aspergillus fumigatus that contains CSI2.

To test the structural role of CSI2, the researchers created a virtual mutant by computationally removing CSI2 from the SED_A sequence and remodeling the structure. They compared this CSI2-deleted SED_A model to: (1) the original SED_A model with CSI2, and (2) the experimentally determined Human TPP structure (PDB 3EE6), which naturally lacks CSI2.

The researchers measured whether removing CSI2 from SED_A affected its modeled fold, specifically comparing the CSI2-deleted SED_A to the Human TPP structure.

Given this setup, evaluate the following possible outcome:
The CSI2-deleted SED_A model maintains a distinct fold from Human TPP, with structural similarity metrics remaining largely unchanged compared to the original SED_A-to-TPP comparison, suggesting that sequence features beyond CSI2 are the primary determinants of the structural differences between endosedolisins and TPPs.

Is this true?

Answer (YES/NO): NO